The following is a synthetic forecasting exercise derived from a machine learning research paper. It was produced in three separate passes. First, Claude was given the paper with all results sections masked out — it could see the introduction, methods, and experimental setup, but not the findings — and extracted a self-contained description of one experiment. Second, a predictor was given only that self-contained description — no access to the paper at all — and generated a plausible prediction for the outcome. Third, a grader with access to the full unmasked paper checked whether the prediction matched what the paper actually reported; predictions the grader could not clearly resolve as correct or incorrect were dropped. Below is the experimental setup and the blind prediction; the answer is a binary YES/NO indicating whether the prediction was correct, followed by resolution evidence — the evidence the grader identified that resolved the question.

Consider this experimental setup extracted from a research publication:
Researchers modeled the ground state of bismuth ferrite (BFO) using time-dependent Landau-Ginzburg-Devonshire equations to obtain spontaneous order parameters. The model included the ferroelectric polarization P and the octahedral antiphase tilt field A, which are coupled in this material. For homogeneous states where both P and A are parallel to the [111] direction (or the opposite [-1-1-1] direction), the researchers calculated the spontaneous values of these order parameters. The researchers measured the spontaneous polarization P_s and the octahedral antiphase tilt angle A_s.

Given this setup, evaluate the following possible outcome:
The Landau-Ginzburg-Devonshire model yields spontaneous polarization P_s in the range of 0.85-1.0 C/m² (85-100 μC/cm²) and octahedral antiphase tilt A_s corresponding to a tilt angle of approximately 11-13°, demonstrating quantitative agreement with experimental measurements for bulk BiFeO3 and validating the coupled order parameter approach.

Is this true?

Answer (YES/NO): NO